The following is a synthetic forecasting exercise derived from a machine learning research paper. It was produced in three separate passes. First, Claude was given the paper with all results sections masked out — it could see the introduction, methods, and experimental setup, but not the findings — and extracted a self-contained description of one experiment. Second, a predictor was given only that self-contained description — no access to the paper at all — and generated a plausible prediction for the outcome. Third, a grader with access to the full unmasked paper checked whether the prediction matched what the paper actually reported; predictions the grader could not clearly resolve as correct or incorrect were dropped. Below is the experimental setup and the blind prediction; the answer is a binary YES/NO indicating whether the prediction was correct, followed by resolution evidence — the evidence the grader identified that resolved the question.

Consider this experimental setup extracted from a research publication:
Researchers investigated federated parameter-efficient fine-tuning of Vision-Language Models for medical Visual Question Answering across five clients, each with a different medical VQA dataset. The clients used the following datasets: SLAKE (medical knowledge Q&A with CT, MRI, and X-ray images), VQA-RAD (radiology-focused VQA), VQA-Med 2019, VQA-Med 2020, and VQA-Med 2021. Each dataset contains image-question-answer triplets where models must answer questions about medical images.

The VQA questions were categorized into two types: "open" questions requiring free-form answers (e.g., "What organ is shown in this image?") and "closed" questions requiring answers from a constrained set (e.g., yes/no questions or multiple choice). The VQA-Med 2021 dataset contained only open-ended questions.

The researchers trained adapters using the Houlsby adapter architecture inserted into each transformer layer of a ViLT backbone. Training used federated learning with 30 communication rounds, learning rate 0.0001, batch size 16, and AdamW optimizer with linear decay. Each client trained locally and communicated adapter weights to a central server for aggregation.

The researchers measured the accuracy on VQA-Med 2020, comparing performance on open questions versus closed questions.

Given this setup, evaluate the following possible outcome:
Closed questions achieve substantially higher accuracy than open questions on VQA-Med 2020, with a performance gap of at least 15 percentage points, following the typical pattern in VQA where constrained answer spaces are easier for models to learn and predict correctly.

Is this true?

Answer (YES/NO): YES